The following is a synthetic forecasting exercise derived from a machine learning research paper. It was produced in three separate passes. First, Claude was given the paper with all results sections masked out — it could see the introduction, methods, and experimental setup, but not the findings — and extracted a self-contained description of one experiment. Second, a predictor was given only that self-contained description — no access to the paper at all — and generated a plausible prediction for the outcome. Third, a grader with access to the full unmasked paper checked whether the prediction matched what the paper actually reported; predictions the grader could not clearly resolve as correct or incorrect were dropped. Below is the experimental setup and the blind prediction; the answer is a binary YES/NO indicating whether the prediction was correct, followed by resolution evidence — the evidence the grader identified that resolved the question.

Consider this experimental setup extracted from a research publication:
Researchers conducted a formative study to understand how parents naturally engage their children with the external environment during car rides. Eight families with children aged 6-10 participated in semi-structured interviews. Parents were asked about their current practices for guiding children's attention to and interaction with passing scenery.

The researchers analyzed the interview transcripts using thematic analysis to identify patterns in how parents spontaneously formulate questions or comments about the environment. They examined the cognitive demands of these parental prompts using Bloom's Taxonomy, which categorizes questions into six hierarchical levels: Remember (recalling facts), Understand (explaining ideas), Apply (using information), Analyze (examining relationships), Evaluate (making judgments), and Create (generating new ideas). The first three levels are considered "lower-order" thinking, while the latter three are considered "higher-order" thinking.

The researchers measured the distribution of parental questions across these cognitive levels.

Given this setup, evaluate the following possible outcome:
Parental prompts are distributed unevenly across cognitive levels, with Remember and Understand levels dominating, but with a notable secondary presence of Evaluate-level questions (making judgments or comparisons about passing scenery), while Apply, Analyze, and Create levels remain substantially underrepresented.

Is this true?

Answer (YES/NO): NO